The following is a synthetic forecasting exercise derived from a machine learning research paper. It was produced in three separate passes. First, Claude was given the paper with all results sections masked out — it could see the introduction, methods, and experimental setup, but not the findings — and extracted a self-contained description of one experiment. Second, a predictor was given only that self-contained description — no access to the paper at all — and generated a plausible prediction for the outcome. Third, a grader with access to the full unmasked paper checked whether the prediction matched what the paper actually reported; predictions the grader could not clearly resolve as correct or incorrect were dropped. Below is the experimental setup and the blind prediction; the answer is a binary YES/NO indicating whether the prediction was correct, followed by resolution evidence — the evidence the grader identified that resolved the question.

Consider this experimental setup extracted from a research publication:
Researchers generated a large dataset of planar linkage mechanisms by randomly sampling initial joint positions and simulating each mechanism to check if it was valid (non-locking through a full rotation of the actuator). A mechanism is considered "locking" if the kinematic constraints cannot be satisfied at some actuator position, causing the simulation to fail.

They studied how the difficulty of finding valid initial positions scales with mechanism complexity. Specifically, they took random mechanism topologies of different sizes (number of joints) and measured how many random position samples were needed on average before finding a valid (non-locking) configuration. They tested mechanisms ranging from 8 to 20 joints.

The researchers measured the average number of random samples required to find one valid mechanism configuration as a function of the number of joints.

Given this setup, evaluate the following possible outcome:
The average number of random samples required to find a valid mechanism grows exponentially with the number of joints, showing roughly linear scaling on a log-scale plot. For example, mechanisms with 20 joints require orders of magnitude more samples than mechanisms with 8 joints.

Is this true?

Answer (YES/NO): YES